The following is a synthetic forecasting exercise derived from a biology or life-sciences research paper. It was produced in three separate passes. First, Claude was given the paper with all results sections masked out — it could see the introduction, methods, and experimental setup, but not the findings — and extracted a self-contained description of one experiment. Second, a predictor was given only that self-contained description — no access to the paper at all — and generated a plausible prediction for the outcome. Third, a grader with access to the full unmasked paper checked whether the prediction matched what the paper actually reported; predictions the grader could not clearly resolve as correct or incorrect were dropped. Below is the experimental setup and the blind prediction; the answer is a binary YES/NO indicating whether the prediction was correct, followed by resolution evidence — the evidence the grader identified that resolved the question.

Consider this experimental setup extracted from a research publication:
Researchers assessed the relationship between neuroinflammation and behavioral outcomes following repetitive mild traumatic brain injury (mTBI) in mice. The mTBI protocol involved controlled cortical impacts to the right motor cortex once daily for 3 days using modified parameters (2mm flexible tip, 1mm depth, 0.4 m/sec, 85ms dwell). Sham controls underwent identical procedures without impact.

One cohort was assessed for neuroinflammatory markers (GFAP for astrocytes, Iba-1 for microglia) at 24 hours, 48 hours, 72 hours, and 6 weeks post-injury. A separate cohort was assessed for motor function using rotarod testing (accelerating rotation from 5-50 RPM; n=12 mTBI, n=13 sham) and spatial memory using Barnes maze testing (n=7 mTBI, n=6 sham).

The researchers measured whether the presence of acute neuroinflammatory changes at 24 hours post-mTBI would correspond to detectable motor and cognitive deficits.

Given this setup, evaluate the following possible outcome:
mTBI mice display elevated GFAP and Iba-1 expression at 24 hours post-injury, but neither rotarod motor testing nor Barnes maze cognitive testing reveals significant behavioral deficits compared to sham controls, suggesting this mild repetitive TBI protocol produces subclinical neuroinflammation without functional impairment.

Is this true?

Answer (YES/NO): YES